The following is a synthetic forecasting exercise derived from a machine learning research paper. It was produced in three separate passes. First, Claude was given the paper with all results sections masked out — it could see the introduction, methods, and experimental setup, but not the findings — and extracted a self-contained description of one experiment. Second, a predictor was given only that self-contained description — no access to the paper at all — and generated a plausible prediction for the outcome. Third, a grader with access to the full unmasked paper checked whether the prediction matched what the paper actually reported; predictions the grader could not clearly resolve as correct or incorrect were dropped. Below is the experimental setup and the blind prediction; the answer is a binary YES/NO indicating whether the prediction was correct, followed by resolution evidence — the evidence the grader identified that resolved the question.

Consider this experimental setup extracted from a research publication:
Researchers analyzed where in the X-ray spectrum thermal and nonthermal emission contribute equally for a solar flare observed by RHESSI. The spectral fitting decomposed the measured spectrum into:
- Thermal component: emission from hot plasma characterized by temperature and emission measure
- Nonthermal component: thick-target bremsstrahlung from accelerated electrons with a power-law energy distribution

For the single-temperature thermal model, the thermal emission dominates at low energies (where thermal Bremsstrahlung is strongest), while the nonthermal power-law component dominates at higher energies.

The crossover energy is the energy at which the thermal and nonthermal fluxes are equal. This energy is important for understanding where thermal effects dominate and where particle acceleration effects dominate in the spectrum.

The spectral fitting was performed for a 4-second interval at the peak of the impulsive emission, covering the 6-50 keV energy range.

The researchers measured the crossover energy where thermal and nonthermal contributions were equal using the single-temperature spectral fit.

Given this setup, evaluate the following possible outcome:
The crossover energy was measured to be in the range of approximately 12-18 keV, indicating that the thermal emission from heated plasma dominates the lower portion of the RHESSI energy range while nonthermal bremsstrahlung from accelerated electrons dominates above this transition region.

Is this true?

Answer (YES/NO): NO